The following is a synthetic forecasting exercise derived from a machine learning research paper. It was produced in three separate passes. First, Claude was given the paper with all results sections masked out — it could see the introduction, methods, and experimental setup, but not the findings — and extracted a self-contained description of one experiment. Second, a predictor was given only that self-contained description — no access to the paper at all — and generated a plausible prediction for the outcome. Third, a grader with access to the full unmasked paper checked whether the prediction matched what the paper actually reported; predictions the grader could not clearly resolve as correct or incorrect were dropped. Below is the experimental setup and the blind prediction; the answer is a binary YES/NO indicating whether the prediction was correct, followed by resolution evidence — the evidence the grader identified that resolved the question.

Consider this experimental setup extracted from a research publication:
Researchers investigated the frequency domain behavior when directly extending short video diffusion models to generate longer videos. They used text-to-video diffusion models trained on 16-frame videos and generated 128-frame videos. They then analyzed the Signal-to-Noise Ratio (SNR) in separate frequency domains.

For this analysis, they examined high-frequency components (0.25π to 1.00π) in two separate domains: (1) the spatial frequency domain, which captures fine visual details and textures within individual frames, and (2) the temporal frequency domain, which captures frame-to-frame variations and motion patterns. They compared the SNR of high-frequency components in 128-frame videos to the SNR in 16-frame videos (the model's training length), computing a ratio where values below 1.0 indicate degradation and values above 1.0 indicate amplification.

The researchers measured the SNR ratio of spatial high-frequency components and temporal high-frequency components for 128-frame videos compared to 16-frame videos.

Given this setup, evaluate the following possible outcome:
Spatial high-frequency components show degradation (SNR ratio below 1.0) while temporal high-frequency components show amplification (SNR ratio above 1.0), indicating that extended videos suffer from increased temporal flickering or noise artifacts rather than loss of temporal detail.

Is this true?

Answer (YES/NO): YES